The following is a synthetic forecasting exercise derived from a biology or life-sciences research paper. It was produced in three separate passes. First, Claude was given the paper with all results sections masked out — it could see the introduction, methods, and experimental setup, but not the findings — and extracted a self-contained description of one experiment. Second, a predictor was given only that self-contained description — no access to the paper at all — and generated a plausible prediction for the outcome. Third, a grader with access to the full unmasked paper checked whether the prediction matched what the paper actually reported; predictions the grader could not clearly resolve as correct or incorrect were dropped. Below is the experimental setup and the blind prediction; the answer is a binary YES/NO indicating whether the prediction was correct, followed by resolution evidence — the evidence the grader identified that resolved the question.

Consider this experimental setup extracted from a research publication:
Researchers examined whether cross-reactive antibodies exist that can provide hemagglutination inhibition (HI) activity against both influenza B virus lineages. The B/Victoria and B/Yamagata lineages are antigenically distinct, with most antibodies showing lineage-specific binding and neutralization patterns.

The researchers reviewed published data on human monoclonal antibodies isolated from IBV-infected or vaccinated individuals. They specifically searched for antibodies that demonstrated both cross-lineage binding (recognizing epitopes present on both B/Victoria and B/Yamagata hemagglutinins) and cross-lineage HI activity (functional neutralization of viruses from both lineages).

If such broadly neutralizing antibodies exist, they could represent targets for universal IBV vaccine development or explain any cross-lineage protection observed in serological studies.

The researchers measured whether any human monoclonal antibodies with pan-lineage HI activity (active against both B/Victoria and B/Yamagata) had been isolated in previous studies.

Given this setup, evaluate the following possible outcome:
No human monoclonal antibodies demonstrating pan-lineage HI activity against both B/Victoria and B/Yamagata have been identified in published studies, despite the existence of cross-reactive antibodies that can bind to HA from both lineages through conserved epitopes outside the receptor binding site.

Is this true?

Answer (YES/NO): NO